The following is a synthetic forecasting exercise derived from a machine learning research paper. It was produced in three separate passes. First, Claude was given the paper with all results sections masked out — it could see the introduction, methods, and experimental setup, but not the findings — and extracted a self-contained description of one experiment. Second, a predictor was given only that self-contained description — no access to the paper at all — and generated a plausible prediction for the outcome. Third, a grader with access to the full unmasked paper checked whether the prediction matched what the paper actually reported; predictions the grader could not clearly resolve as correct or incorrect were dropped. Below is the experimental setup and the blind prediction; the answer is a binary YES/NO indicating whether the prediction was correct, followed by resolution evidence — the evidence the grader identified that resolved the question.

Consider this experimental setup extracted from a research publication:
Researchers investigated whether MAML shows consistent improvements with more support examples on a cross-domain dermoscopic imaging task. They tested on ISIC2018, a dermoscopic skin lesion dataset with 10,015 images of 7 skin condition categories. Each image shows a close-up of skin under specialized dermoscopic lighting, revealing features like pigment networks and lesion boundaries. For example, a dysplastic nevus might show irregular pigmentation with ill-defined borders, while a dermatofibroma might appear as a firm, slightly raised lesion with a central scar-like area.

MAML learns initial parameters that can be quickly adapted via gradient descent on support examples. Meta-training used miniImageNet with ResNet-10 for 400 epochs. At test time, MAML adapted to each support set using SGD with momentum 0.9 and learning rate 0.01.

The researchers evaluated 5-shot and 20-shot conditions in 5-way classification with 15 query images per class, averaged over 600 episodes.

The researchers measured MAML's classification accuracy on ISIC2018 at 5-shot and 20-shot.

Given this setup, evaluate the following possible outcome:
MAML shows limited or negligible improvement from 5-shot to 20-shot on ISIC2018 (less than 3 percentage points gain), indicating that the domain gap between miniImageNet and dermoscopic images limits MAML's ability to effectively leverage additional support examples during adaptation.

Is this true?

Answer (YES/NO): NO